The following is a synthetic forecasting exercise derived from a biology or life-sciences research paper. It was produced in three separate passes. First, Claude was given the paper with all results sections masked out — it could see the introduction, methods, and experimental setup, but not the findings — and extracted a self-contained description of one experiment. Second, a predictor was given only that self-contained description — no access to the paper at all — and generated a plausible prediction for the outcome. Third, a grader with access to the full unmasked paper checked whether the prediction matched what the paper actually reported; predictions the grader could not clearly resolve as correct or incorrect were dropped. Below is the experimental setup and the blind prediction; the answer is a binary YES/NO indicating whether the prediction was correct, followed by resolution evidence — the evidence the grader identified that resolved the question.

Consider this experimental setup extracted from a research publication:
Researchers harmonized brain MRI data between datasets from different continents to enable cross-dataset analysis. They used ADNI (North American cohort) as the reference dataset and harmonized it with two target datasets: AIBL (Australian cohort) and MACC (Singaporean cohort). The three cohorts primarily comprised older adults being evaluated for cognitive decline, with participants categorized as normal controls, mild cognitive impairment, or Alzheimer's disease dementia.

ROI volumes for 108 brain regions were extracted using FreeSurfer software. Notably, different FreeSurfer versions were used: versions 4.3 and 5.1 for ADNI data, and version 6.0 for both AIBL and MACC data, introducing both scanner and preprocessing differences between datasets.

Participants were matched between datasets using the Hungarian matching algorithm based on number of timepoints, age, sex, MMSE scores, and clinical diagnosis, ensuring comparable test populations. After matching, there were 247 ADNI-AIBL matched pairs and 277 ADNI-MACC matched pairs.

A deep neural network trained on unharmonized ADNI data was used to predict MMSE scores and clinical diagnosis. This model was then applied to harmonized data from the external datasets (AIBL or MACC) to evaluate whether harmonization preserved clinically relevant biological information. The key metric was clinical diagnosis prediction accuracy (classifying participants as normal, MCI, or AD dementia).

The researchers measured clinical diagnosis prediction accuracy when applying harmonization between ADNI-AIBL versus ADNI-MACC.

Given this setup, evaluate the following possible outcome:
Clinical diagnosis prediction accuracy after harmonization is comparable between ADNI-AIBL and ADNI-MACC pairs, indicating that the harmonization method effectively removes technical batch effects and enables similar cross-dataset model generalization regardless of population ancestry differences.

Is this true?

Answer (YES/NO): NO